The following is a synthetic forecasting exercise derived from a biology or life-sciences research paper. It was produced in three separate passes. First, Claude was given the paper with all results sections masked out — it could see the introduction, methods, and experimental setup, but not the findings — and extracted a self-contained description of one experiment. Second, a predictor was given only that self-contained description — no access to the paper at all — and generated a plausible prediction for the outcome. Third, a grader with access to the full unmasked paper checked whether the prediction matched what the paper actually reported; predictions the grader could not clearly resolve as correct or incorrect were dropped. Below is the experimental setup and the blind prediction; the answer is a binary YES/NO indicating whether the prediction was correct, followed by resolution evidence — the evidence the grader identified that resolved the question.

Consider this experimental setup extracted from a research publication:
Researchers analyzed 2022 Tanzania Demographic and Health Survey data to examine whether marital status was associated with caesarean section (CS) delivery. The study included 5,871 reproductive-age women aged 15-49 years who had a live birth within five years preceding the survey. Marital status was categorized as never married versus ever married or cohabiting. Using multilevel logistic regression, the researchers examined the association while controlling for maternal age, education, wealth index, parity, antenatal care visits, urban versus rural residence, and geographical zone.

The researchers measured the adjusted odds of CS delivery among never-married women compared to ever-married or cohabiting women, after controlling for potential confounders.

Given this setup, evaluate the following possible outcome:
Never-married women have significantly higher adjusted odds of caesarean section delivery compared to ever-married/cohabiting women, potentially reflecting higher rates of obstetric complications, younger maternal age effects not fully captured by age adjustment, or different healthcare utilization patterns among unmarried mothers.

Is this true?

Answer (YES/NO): YES